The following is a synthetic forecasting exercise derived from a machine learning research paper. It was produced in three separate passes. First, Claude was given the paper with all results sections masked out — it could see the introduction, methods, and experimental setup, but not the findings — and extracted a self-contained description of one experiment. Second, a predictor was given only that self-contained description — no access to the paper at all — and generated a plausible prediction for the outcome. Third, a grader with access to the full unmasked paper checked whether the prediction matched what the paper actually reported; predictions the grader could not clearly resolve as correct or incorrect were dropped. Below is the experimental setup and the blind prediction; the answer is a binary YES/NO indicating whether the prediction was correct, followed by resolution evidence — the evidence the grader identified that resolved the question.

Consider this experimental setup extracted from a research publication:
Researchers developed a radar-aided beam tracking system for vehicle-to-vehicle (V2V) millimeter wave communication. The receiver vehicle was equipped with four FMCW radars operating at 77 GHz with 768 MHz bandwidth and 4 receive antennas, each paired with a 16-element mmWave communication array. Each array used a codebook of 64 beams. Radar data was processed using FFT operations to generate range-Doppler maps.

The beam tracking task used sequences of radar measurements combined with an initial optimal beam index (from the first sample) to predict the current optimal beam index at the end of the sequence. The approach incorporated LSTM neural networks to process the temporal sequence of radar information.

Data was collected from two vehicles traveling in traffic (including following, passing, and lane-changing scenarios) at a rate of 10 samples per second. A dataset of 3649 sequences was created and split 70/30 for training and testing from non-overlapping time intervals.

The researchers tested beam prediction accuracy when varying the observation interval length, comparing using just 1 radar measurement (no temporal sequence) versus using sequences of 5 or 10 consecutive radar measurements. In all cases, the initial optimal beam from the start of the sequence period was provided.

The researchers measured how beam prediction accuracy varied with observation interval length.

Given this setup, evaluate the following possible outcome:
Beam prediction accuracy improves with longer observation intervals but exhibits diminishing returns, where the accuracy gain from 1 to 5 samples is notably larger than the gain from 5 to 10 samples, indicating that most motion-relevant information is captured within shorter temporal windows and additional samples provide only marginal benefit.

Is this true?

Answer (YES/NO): NO